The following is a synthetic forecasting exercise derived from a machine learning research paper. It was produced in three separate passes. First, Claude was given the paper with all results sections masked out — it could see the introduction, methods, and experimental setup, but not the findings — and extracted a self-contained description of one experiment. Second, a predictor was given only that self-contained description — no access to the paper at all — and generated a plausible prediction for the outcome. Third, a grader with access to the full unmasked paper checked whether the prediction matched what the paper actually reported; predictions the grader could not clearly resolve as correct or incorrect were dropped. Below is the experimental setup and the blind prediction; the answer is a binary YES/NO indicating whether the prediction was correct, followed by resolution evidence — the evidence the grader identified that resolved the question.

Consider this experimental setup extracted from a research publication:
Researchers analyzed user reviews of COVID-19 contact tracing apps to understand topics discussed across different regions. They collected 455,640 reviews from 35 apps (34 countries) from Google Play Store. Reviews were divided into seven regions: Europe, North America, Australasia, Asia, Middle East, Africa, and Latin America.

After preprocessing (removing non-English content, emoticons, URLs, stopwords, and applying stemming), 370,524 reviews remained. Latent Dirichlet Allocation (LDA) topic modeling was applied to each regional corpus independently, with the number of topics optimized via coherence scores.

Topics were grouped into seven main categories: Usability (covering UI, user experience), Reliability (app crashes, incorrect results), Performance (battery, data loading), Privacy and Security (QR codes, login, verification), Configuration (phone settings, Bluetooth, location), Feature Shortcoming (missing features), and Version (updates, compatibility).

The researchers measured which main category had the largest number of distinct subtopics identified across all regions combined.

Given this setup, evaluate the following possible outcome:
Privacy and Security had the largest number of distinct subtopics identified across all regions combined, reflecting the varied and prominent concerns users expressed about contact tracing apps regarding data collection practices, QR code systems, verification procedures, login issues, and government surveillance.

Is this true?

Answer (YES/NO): NO